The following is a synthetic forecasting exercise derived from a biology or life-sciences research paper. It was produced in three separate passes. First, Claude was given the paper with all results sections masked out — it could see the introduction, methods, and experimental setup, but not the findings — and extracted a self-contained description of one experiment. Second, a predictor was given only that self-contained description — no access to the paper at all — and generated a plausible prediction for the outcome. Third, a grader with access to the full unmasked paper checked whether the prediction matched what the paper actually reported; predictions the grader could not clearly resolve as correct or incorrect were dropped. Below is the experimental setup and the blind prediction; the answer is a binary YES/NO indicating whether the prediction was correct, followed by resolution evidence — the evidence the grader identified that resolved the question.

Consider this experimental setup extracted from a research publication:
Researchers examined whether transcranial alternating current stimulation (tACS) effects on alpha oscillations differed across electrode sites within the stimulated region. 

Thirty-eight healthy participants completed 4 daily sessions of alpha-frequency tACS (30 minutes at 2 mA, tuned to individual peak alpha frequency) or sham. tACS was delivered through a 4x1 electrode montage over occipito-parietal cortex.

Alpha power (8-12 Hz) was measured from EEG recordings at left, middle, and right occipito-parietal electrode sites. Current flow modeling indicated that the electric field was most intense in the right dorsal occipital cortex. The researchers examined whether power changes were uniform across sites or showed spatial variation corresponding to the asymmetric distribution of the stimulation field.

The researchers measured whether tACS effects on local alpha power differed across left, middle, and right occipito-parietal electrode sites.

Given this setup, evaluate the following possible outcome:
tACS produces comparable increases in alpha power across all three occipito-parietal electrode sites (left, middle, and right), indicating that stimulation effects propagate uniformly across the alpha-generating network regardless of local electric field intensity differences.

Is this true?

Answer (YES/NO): YES